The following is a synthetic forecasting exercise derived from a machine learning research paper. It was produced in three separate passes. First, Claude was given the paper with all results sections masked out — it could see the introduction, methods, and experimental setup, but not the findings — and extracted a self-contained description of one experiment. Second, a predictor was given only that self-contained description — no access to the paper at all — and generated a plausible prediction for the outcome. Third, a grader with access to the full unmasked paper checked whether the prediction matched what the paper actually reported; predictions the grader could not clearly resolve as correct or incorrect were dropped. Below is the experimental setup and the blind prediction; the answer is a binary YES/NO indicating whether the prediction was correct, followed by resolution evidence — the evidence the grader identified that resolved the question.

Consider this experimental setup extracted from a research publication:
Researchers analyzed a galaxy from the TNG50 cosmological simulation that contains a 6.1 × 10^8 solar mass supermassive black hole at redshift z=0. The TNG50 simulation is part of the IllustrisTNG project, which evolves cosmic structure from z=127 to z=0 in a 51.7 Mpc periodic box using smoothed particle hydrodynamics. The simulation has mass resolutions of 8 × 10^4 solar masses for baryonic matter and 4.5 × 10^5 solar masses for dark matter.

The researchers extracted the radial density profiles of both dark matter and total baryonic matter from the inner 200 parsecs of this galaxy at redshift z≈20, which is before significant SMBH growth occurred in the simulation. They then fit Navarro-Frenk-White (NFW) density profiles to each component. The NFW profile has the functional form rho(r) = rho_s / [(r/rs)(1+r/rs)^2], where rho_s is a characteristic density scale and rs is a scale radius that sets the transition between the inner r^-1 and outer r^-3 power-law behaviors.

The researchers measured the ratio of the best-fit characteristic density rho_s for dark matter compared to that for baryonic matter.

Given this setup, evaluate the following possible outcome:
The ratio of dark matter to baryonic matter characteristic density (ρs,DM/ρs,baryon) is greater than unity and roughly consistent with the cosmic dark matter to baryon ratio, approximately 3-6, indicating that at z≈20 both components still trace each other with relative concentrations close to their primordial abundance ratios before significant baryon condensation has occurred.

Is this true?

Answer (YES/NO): NO